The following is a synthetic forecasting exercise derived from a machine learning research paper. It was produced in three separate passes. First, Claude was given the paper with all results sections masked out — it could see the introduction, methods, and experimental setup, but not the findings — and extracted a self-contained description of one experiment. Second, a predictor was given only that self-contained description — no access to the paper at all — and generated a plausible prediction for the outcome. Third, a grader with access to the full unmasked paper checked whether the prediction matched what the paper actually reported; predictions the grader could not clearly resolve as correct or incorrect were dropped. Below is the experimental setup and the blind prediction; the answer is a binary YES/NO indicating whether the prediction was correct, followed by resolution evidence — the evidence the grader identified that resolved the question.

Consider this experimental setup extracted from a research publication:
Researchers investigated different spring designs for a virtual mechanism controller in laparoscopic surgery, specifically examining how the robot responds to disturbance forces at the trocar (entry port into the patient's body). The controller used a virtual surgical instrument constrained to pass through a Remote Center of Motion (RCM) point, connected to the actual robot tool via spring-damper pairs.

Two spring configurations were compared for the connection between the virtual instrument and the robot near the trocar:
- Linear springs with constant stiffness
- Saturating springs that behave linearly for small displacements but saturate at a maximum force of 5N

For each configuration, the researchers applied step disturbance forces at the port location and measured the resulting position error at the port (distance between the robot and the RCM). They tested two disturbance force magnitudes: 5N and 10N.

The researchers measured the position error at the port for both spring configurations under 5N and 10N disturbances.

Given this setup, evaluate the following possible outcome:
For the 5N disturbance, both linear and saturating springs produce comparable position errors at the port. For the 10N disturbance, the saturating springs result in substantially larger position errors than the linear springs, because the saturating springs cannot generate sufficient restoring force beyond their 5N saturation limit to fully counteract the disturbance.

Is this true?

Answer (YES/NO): YES